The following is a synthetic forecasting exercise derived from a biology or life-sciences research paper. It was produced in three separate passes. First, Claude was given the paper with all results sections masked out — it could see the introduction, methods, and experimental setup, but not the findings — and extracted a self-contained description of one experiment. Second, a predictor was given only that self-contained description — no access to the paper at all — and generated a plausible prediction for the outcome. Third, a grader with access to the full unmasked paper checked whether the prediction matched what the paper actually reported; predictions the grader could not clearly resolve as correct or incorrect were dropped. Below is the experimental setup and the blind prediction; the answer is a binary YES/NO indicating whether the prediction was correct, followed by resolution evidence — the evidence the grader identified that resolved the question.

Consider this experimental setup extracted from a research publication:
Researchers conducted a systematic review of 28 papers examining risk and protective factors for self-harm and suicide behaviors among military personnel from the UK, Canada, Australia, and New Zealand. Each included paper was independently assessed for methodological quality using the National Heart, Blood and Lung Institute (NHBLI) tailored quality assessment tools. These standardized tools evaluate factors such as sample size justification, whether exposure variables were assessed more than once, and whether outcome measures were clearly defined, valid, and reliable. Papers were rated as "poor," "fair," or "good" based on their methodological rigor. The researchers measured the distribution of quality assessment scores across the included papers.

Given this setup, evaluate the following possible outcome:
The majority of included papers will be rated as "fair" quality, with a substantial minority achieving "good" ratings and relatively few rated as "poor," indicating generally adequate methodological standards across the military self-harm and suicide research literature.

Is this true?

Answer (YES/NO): YES